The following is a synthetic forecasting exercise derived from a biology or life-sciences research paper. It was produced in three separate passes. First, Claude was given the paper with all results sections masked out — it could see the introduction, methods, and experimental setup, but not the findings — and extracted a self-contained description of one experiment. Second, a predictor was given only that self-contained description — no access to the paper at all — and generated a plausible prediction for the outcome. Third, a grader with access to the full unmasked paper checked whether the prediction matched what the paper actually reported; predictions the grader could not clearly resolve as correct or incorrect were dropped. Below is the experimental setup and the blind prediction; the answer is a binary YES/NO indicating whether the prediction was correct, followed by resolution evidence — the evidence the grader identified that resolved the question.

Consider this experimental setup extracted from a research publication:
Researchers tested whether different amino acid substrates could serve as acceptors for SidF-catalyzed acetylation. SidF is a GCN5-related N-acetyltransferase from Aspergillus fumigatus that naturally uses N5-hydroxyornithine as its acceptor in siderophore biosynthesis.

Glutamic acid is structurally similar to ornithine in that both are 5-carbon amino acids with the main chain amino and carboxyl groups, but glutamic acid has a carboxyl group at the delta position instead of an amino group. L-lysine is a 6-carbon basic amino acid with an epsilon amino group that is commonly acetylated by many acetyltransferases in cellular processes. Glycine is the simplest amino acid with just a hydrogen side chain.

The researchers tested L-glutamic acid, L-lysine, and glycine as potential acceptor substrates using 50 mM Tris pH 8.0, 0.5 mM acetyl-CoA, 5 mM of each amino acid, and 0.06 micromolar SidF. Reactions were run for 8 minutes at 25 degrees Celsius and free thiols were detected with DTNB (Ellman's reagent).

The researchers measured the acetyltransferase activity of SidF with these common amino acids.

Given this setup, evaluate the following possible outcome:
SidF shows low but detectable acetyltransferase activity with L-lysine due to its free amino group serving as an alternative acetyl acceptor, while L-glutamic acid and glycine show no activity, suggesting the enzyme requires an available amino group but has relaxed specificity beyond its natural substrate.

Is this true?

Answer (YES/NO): NO